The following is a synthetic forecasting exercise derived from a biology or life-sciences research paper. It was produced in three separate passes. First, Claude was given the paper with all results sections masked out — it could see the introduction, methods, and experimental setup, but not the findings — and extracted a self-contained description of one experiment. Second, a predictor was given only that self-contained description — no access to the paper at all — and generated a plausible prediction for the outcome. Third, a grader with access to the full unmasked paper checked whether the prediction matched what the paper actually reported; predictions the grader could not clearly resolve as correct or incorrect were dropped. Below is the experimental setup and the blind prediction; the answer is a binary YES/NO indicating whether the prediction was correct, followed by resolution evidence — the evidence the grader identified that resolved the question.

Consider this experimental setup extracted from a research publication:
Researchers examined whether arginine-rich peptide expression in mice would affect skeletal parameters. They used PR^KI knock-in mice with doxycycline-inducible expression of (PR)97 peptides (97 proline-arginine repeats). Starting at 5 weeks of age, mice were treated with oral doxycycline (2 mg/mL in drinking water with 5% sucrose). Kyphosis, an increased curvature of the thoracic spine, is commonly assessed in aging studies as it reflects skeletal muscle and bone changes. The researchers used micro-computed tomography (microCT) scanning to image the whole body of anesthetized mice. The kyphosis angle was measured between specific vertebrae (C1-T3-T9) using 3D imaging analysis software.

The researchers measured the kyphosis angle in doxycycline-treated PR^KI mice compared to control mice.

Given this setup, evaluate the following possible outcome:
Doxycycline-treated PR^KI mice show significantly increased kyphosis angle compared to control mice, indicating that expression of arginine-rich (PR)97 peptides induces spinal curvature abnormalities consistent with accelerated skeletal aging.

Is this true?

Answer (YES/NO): YES